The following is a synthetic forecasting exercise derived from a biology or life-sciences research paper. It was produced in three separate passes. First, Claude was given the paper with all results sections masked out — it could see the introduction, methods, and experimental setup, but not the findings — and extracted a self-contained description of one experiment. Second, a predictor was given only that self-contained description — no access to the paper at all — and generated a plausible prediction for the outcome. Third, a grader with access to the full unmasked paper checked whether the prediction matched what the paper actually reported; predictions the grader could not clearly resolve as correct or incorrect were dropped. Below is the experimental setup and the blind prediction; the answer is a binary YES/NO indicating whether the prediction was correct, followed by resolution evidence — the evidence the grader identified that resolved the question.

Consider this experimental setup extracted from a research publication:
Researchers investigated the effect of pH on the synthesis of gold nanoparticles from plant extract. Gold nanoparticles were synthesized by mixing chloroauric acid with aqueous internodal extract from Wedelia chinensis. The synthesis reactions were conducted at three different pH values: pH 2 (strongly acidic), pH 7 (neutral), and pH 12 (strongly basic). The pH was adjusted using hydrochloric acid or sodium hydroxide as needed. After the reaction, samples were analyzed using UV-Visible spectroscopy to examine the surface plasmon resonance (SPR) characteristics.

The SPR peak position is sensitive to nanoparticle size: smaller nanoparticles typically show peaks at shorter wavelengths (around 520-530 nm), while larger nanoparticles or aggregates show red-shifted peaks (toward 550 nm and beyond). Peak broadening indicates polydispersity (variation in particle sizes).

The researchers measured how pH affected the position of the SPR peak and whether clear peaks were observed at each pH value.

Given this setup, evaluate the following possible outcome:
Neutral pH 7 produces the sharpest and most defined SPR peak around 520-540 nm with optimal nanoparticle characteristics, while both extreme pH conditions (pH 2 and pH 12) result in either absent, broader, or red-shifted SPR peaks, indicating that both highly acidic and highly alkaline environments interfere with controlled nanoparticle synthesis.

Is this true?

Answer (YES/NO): NO